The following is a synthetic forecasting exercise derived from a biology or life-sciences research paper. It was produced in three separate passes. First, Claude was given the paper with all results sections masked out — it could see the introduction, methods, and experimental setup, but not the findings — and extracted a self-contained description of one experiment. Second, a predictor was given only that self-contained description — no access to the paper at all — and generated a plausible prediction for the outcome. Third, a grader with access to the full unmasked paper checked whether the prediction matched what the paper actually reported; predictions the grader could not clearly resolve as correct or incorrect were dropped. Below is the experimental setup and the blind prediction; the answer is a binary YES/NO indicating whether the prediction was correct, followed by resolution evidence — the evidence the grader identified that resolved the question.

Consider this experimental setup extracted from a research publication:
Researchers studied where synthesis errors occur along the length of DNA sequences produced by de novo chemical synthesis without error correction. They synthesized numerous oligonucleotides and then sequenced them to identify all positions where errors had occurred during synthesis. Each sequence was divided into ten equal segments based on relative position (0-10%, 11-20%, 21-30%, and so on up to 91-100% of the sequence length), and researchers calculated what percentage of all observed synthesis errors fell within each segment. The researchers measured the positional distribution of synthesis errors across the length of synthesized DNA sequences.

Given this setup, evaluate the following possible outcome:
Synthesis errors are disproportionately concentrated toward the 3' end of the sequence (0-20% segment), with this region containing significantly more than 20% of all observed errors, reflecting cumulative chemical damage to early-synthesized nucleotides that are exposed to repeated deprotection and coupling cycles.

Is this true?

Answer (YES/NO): NO